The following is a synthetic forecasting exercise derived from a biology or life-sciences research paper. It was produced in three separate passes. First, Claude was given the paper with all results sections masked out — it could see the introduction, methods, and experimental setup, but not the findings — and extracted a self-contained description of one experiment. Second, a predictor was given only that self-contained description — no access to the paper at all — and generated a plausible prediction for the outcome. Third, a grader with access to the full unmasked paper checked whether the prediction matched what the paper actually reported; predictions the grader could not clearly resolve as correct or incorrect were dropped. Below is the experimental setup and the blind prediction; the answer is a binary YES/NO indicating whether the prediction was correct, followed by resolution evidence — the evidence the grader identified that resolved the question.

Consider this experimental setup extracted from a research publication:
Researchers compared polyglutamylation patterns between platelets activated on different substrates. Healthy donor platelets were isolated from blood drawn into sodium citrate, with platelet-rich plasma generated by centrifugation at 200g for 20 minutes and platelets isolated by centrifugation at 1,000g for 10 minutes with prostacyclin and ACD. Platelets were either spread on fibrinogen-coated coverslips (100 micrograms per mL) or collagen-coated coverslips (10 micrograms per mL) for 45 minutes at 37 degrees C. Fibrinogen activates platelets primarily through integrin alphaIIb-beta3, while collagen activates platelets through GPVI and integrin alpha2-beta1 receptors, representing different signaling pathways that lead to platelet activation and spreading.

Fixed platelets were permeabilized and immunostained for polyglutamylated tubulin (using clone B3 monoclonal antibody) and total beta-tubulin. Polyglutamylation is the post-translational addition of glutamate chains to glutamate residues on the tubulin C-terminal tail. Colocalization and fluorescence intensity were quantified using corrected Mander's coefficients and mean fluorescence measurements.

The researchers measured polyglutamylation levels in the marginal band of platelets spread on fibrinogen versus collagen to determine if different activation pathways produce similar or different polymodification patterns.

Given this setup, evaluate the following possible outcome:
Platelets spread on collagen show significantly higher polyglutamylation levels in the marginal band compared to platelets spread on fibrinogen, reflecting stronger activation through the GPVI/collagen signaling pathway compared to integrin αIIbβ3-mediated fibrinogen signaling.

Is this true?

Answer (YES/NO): NO